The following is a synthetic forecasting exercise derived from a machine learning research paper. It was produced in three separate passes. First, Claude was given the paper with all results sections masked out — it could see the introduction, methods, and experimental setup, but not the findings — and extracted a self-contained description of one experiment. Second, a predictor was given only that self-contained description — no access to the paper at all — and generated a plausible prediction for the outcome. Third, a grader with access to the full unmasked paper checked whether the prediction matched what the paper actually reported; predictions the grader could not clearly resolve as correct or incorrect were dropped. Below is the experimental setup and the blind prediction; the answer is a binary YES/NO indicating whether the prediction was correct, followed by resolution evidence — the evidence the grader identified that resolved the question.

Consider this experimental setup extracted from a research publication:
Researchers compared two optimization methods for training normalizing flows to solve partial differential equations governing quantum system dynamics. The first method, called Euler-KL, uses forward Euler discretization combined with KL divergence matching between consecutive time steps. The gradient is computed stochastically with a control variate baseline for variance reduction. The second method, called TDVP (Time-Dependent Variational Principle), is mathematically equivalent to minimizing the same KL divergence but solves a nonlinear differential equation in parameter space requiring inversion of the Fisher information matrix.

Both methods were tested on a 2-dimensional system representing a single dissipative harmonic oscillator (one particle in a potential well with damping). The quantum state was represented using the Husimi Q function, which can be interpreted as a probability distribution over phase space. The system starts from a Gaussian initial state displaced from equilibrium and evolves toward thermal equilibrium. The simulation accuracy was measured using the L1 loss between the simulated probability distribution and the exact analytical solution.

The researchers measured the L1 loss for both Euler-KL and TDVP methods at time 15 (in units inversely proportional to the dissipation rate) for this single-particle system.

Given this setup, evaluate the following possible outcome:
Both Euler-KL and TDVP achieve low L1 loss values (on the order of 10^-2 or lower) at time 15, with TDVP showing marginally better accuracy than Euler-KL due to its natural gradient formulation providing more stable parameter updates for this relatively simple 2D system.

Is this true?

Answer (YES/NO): YES